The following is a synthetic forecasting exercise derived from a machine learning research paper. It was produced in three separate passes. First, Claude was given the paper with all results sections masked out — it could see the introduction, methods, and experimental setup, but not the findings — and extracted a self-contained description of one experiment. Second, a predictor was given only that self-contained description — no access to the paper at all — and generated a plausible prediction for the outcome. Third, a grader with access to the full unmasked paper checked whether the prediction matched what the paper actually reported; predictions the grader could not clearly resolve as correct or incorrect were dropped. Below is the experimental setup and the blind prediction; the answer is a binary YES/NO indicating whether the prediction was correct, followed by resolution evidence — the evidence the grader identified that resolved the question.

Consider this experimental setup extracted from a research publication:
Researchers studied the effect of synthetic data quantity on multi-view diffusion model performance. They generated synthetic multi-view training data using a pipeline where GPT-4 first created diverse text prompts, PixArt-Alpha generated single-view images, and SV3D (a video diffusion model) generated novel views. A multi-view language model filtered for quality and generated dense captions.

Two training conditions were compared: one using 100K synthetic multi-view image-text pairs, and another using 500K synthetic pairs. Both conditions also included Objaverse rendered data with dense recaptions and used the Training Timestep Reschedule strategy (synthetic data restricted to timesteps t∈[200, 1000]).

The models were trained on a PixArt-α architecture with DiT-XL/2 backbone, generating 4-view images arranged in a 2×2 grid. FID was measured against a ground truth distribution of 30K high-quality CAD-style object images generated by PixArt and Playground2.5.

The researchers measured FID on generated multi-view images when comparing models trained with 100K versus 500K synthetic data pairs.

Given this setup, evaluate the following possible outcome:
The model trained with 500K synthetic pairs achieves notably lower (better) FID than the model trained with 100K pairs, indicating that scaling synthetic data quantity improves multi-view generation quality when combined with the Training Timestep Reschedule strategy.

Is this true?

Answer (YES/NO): YES